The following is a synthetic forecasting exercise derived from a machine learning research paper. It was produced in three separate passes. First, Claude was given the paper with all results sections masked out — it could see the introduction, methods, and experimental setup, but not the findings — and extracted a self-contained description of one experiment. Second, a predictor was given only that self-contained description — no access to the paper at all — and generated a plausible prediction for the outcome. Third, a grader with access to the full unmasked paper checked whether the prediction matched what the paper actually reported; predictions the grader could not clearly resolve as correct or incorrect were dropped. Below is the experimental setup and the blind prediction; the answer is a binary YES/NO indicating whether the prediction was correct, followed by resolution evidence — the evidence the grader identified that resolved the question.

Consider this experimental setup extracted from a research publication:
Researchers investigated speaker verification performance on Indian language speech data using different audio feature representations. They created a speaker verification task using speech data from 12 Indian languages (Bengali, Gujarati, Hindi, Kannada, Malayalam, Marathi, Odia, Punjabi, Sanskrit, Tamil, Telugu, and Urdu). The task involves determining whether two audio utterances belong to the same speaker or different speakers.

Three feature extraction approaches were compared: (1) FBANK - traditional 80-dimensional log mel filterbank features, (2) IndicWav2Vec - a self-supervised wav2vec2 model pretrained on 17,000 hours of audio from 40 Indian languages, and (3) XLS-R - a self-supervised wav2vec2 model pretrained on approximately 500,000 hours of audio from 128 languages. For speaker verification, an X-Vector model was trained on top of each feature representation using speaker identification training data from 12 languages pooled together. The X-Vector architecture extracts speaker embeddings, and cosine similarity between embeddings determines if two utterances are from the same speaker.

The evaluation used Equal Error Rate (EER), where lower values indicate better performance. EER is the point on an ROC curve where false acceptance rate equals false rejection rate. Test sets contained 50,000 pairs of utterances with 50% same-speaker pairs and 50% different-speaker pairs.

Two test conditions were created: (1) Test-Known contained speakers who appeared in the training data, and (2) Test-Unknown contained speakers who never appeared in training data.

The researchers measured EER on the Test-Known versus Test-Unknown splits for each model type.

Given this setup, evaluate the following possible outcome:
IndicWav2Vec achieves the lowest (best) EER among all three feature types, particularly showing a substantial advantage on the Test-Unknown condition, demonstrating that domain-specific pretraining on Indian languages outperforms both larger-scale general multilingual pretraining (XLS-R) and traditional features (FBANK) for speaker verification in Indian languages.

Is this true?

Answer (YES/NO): NO